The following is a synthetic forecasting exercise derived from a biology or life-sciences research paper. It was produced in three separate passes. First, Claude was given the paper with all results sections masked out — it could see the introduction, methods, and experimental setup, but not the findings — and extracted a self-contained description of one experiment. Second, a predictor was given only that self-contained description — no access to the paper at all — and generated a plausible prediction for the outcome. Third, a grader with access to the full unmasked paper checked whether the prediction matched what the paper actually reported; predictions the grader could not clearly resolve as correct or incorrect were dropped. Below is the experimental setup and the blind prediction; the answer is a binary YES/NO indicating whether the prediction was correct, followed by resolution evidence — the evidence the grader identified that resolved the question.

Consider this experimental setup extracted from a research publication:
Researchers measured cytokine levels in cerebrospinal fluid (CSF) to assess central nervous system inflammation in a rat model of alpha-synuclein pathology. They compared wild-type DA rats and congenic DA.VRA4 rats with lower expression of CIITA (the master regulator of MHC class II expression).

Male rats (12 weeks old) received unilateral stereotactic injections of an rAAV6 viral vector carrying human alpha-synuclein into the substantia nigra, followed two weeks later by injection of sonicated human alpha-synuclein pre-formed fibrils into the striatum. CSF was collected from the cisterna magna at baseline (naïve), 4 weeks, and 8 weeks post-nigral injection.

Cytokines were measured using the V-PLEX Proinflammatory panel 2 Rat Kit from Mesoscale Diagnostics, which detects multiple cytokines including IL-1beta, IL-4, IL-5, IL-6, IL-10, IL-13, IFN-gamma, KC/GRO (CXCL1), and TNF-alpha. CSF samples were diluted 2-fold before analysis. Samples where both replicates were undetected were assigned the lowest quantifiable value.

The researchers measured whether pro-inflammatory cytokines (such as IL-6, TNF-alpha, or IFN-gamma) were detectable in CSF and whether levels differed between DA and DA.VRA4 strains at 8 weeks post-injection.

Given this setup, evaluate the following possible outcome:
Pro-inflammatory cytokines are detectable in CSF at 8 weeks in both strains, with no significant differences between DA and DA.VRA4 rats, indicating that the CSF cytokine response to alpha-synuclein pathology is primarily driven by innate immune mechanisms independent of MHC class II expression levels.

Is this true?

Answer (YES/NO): YES